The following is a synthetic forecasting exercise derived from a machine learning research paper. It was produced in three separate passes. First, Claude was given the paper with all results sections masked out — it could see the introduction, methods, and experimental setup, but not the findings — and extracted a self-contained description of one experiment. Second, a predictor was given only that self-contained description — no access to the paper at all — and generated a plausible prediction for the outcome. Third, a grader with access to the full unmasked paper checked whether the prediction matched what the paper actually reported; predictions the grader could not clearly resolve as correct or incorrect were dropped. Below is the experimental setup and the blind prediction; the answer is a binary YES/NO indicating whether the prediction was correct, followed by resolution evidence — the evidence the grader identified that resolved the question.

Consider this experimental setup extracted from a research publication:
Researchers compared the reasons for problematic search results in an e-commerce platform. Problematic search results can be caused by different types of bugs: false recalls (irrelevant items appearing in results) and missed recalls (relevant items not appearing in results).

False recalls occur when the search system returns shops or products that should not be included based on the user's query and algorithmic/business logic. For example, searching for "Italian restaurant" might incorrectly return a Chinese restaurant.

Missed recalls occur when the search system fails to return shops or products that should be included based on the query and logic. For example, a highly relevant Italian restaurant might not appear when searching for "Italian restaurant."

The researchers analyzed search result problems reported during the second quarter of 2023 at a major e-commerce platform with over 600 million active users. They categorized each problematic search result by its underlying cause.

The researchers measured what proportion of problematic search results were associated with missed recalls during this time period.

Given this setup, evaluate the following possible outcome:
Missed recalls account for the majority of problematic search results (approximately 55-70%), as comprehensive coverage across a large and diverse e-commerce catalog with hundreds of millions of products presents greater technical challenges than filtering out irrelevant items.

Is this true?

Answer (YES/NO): NO